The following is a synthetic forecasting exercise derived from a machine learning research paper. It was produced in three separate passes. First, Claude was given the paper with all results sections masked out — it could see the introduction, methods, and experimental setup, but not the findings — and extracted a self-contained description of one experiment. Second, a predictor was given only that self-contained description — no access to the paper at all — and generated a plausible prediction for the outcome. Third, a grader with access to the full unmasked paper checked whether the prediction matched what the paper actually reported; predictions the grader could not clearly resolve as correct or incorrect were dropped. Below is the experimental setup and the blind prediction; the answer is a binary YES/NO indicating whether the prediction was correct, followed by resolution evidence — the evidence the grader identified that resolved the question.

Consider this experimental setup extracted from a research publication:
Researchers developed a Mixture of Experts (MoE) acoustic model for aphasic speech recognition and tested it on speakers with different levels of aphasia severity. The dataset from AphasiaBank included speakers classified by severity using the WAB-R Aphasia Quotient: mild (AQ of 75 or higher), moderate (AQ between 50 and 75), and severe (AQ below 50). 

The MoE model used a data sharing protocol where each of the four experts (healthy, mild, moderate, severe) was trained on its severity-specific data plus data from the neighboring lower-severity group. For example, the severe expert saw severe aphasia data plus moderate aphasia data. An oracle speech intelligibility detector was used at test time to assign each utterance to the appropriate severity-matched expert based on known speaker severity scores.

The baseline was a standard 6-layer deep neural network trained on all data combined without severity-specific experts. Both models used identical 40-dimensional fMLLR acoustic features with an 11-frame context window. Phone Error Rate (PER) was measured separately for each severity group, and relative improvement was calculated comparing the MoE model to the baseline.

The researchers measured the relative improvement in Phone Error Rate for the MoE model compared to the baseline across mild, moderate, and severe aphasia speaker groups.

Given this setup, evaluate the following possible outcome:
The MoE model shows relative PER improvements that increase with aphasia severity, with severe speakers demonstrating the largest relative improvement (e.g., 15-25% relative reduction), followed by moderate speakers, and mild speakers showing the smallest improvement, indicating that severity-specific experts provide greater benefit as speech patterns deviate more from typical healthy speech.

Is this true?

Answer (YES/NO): NO